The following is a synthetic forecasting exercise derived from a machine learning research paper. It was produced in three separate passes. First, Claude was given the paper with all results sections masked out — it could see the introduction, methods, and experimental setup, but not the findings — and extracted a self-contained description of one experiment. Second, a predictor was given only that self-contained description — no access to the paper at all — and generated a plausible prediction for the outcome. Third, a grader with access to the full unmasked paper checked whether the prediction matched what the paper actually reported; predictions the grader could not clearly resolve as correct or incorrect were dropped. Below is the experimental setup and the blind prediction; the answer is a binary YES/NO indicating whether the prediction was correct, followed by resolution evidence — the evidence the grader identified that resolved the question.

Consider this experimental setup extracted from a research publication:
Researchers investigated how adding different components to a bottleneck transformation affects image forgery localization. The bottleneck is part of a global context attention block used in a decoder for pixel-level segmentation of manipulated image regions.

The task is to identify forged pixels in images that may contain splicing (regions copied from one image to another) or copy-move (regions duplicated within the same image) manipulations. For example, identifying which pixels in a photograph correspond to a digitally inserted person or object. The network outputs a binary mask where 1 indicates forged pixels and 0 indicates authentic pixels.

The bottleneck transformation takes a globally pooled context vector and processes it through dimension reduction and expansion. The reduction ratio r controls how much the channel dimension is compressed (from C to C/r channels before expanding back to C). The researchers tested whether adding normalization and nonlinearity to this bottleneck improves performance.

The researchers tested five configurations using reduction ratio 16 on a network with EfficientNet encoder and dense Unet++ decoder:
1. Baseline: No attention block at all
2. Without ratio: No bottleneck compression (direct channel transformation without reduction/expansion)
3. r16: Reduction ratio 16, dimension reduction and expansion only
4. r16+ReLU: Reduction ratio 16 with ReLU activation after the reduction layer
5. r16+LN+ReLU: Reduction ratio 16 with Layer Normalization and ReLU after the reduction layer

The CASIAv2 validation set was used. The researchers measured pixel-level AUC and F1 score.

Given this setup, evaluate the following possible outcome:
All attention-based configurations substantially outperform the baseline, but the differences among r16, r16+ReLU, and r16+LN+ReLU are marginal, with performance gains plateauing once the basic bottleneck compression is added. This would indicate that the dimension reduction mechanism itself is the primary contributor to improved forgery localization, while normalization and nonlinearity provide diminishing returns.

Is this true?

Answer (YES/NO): NO